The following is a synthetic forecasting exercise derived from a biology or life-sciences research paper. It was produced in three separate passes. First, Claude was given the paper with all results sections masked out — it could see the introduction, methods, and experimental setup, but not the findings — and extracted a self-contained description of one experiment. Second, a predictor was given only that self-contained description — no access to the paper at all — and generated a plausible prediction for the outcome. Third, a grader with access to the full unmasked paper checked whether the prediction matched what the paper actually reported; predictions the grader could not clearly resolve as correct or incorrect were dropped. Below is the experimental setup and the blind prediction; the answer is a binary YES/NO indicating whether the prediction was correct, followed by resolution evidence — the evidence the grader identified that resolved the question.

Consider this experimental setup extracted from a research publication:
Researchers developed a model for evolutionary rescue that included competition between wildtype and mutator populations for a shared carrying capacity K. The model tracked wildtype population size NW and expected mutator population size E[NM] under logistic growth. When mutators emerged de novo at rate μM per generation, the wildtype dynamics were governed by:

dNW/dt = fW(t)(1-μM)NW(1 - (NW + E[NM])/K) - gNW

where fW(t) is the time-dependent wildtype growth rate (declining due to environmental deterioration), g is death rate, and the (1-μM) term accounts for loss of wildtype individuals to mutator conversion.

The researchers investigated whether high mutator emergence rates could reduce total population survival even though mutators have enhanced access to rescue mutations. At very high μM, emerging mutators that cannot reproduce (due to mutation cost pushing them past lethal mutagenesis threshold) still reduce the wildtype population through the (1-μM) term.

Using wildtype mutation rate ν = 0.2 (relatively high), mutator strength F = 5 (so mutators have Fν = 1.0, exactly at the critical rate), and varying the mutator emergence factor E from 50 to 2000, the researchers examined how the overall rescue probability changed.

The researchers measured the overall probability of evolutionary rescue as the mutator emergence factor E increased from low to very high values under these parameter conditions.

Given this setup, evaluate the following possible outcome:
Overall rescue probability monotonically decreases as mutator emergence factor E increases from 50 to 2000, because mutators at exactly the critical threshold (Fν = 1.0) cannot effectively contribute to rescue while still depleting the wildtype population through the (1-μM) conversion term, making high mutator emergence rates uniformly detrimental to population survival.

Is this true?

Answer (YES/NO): YES